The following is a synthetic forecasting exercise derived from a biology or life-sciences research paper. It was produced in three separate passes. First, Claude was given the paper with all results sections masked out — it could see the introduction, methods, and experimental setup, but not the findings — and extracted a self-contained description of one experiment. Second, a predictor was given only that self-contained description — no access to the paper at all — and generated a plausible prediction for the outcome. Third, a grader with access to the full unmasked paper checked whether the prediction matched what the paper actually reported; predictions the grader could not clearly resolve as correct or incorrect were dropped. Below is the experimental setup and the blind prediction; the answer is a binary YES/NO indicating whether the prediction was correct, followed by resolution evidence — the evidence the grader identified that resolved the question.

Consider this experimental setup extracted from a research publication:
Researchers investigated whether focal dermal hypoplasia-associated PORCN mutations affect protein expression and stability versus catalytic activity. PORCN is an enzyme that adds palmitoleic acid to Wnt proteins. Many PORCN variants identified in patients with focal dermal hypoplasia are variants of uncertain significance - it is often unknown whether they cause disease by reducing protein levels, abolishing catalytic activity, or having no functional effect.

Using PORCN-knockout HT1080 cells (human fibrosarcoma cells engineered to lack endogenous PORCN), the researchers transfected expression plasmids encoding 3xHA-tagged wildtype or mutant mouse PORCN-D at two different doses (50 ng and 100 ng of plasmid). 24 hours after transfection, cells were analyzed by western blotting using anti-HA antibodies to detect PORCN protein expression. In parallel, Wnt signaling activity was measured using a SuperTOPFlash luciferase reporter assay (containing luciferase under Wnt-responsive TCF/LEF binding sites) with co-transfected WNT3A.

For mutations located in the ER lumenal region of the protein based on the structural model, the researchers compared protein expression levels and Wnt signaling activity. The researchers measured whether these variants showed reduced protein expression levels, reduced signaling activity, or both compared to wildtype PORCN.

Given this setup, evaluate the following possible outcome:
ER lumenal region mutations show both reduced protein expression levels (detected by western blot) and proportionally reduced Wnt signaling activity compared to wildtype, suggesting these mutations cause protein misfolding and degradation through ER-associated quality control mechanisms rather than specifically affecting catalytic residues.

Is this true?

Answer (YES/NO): YES